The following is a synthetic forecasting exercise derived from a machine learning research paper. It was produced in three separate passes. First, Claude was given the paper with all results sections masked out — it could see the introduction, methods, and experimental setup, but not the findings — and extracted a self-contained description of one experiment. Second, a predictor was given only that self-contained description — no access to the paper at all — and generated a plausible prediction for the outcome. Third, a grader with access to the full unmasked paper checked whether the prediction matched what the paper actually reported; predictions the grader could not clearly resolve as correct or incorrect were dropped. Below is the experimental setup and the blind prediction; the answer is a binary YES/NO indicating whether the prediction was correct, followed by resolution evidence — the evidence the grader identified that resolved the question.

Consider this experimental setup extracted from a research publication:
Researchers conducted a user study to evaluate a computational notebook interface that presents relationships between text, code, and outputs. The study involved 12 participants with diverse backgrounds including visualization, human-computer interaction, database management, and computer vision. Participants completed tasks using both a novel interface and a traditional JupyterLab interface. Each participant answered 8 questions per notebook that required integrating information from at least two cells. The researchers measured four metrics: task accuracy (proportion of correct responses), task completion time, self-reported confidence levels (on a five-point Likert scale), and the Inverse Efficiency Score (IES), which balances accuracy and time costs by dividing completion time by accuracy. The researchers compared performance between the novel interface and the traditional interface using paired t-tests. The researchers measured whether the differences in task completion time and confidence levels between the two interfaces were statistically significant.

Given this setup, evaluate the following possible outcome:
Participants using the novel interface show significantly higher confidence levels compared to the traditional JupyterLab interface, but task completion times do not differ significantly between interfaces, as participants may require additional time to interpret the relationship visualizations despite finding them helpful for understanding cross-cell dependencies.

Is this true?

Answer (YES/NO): NO